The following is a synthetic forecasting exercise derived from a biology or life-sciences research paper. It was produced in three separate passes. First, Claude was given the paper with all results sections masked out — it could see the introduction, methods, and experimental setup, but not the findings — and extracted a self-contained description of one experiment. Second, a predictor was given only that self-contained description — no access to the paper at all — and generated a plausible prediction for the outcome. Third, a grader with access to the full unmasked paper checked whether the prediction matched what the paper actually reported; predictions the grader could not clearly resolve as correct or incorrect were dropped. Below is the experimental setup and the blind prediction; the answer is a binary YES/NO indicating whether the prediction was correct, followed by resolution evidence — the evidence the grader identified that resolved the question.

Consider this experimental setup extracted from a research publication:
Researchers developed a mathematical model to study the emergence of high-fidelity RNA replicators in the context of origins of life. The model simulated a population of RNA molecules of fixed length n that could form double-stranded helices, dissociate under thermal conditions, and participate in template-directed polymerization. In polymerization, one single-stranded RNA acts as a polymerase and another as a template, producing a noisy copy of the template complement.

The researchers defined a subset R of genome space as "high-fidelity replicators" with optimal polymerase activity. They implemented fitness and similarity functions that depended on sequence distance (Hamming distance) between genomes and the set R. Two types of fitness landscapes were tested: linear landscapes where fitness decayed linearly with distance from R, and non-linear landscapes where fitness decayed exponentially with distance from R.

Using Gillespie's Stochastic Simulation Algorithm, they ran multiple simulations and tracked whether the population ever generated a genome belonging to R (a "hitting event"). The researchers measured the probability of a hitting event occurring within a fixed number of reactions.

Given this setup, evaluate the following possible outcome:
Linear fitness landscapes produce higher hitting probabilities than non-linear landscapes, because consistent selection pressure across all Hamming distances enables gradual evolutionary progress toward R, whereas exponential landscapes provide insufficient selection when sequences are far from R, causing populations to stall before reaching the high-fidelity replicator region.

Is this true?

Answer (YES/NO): NO